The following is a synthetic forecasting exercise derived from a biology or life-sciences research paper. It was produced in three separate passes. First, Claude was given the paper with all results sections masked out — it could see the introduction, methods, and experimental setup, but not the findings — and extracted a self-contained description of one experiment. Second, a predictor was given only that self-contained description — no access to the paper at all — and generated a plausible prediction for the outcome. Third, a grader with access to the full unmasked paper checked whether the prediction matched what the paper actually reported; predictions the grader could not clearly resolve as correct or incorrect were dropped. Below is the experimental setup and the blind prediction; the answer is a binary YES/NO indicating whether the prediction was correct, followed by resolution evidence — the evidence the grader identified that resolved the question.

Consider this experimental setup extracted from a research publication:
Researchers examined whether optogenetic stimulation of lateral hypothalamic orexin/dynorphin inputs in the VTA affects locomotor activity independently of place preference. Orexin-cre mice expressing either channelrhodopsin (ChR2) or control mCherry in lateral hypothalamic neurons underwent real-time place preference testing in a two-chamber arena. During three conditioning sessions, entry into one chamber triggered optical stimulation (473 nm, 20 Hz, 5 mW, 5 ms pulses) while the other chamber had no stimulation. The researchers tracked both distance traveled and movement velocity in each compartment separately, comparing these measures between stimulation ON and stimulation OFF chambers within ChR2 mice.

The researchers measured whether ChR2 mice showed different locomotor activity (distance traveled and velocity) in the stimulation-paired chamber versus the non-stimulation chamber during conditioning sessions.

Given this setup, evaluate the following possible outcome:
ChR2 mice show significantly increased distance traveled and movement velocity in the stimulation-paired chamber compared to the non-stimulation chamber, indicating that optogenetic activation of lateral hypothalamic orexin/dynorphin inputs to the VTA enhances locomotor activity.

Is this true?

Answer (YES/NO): NO